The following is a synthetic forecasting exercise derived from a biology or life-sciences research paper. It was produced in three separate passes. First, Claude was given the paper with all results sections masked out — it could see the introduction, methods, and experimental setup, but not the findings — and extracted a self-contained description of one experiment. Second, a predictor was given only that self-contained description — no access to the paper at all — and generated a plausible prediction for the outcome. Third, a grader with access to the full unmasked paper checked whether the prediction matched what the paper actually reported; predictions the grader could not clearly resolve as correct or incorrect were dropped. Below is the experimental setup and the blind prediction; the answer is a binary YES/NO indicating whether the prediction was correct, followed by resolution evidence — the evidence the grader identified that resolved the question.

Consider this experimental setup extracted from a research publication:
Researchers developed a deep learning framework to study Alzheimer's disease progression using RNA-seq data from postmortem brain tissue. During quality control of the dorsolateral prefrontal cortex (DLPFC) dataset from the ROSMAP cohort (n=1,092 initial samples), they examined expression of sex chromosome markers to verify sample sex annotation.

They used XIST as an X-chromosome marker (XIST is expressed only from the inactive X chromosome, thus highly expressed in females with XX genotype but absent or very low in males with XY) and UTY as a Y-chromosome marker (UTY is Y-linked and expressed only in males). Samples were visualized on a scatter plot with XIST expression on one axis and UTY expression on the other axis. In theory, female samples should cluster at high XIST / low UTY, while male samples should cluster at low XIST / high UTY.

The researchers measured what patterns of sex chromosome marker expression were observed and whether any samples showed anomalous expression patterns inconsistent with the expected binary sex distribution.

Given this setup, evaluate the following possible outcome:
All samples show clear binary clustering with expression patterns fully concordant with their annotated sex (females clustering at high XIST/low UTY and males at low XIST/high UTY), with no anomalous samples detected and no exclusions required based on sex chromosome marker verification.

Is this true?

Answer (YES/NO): NO